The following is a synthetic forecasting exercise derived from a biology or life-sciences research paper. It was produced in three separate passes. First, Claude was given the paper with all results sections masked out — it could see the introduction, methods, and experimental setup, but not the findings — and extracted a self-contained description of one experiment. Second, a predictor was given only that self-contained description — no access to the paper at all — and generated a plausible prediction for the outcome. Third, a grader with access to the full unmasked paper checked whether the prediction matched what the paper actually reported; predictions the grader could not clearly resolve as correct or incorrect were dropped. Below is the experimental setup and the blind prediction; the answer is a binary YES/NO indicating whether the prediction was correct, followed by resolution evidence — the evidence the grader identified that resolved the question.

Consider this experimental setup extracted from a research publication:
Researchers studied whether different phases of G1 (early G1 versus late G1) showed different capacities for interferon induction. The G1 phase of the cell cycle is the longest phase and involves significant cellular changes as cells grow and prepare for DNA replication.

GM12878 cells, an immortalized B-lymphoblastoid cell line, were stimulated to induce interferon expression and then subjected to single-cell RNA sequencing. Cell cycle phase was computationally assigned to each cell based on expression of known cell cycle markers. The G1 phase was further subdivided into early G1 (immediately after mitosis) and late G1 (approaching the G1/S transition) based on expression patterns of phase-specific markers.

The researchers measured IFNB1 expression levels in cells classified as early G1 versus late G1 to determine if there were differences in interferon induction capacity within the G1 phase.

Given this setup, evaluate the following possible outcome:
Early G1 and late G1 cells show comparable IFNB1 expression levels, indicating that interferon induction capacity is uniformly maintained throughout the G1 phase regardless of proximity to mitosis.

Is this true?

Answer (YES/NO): NO